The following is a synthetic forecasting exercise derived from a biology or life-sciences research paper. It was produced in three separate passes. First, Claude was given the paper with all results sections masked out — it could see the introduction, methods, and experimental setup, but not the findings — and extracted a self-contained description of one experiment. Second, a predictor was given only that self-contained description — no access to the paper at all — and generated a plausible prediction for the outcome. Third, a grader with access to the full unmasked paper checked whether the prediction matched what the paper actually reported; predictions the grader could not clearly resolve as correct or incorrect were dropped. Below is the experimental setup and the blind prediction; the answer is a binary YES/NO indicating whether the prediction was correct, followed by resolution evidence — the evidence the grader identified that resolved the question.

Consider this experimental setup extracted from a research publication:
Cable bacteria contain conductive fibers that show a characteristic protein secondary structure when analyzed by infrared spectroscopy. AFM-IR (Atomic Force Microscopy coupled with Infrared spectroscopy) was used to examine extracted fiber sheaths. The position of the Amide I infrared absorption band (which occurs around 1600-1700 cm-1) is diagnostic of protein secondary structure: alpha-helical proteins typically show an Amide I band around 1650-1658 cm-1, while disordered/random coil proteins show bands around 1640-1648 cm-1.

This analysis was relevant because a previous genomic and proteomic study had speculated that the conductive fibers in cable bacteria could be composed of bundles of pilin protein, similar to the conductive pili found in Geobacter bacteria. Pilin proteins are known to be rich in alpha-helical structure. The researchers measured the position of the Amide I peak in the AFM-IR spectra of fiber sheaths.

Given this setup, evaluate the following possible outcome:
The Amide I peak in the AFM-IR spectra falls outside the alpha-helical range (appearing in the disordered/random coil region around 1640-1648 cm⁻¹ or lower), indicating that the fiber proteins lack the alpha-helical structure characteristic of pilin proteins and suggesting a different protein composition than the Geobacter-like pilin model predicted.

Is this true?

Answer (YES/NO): YES